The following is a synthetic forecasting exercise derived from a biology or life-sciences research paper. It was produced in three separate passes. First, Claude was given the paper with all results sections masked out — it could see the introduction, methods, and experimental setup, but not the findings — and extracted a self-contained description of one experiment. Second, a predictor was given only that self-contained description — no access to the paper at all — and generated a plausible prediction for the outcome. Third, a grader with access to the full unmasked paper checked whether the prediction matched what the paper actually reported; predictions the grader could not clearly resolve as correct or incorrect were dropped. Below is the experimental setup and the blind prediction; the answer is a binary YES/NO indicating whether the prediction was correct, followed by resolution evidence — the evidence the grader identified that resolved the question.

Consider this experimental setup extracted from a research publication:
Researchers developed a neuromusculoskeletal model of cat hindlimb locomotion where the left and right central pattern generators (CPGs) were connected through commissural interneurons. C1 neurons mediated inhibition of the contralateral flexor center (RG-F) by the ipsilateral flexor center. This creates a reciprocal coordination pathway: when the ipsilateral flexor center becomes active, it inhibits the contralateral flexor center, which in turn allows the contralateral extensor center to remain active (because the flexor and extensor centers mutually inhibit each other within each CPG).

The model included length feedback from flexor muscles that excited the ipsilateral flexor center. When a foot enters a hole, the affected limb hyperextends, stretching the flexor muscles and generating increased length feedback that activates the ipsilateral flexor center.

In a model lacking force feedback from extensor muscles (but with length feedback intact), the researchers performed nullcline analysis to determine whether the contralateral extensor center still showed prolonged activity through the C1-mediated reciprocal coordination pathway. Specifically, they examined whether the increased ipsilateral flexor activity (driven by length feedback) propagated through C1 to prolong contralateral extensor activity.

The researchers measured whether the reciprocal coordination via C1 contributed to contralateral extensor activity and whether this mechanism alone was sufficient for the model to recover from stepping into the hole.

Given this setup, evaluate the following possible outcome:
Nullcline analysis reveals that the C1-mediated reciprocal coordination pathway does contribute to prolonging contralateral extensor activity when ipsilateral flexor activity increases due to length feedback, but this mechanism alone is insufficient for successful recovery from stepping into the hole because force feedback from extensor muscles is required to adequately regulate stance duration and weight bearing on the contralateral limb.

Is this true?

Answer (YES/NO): YES